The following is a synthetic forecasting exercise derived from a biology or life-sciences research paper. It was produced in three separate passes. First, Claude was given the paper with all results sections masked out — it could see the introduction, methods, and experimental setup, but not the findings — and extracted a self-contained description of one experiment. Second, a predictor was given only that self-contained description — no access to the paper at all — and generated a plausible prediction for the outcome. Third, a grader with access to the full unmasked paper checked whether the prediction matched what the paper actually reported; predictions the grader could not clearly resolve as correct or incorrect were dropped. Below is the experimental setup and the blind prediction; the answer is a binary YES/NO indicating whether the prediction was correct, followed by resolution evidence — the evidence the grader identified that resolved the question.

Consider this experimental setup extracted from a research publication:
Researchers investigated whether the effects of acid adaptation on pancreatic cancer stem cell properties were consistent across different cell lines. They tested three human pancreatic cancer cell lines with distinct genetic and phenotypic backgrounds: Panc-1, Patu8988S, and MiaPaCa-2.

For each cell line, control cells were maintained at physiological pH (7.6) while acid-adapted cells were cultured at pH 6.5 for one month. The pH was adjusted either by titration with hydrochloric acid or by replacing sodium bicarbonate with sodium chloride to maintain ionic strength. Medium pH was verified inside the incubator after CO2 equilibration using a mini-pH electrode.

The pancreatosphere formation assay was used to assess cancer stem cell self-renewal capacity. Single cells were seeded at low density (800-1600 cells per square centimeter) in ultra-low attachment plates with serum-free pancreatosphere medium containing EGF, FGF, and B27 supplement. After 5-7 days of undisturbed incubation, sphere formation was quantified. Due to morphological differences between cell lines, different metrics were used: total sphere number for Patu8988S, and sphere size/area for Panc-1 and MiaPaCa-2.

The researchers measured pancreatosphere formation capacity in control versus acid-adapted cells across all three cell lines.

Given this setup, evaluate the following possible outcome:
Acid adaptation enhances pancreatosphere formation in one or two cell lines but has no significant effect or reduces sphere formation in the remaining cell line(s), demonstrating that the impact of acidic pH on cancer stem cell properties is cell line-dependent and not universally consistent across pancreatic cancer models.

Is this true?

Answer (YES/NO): NO